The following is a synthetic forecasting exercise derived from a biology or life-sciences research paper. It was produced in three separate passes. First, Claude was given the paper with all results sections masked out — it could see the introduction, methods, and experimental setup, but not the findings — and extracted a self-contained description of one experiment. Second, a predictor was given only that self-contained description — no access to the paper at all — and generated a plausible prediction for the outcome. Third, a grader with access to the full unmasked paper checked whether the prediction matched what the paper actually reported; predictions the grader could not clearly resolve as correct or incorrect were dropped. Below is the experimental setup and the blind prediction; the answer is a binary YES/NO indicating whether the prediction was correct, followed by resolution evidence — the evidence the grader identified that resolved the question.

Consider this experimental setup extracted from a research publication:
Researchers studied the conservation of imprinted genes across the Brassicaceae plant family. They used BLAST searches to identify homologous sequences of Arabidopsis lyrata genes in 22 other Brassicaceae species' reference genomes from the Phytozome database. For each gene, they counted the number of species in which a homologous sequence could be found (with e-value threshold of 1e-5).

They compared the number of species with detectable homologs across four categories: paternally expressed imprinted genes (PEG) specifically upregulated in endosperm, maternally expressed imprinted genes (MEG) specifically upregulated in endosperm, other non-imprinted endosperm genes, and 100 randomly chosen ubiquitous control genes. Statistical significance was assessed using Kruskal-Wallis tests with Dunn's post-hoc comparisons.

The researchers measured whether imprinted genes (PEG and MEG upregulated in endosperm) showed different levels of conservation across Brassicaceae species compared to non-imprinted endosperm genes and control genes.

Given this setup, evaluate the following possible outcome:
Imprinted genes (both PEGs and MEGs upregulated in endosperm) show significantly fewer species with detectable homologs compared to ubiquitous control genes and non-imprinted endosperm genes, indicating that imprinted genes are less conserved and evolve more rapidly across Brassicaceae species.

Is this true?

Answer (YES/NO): NO